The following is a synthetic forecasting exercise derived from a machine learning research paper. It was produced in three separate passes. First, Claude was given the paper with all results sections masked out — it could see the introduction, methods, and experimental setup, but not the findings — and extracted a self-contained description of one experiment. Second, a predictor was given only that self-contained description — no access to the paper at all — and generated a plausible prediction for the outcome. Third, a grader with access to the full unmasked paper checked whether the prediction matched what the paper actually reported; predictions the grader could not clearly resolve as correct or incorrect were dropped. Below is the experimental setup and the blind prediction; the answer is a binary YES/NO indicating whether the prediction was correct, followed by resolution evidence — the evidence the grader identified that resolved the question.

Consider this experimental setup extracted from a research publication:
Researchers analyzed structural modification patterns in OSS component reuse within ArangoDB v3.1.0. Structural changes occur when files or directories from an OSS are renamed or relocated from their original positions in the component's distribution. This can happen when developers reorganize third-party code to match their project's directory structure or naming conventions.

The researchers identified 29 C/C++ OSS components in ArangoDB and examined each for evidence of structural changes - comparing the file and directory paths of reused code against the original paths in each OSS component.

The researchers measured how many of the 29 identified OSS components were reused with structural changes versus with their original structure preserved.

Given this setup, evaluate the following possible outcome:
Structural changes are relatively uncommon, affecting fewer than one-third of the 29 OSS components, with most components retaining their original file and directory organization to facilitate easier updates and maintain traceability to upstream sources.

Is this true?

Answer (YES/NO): YES